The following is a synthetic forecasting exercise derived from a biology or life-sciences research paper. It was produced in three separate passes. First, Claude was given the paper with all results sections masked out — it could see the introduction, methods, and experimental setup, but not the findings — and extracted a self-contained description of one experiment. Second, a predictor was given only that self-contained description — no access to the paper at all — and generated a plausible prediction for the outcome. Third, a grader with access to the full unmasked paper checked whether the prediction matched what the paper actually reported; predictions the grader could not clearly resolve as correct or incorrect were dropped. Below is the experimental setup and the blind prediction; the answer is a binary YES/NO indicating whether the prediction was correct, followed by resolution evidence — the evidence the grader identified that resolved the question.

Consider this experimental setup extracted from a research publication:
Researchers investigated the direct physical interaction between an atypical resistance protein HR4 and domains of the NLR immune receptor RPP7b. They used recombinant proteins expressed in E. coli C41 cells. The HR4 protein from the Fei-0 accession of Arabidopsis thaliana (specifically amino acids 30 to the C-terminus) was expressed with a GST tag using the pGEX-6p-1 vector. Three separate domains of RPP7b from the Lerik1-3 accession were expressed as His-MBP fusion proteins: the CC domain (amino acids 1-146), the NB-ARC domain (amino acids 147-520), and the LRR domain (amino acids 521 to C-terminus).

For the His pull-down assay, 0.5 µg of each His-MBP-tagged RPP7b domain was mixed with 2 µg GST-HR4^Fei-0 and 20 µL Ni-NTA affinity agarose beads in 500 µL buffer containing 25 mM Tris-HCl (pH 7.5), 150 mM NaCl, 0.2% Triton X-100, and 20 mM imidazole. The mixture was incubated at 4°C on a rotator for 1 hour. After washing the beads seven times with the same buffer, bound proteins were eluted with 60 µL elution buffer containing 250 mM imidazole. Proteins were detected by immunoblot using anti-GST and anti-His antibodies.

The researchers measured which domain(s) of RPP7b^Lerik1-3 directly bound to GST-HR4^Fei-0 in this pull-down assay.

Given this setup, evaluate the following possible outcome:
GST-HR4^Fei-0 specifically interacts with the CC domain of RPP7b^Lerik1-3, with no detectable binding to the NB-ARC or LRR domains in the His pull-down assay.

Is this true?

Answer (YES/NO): NO